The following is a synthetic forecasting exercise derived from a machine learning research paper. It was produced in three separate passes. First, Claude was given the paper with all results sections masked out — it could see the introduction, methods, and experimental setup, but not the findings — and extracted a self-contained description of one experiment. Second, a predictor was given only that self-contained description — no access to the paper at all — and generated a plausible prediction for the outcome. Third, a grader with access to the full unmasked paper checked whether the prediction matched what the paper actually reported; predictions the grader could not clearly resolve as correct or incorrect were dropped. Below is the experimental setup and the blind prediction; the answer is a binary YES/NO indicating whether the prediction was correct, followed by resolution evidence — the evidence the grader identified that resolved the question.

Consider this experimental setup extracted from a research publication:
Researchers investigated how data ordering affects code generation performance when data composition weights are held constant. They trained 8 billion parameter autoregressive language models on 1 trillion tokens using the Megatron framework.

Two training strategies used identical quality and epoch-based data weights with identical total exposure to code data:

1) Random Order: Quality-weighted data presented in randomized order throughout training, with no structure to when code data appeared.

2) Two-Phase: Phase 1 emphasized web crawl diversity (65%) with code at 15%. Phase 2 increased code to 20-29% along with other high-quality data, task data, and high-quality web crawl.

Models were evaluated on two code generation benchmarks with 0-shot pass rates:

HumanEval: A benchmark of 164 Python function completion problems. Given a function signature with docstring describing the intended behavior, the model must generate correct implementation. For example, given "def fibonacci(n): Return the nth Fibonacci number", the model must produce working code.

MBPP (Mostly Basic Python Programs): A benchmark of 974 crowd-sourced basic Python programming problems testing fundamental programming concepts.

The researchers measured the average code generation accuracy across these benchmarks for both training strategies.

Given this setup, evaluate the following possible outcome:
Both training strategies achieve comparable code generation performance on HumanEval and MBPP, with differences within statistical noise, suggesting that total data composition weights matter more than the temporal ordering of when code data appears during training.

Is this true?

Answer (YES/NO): NO